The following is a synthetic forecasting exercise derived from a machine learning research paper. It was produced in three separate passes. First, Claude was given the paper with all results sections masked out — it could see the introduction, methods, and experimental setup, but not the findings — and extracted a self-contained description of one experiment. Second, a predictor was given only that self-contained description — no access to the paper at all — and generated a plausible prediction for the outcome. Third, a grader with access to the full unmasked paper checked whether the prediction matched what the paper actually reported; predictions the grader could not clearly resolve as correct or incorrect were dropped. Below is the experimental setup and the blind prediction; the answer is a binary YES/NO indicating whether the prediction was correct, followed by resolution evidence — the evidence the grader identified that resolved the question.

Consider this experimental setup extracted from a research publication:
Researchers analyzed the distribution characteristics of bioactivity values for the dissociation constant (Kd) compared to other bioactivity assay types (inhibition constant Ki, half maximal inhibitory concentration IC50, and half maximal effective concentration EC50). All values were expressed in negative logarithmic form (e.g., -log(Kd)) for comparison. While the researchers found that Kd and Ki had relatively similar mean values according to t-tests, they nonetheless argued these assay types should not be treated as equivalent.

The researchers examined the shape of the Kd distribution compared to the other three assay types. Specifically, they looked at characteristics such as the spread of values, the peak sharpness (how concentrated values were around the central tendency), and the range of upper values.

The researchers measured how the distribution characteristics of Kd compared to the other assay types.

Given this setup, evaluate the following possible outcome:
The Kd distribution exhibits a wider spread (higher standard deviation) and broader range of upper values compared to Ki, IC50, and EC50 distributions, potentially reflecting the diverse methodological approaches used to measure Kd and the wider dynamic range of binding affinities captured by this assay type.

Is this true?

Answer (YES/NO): NO